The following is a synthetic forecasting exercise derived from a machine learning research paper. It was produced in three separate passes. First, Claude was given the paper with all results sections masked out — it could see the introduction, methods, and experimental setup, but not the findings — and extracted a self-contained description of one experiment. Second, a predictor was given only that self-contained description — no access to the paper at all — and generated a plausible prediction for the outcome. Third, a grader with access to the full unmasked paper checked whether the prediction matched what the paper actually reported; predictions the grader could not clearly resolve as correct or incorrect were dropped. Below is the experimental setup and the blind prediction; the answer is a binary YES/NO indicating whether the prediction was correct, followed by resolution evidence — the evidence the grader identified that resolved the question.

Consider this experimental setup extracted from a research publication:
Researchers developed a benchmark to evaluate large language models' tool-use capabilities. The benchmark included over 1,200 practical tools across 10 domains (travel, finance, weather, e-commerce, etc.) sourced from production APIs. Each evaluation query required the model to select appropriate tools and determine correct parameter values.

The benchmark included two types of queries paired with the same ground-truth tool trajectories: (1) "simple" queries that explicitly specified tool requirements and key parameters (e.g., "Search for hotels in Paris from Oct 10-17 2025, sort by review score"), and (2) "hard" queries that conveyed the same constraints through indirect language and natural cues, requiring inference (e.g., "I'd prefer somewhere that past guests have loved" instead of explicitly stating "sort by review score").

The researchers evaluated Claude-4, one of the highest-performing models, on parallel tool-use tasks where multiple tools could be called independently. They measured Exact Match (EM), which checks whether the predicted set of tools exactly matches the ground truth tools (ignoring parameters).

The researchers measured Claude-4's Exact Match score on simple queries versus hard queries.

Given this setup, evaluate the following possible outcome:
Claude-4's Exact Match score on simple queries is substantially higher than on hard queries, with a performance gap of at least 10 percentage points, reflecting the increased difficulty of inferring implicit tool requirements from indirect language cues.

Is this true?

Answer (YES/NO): YES